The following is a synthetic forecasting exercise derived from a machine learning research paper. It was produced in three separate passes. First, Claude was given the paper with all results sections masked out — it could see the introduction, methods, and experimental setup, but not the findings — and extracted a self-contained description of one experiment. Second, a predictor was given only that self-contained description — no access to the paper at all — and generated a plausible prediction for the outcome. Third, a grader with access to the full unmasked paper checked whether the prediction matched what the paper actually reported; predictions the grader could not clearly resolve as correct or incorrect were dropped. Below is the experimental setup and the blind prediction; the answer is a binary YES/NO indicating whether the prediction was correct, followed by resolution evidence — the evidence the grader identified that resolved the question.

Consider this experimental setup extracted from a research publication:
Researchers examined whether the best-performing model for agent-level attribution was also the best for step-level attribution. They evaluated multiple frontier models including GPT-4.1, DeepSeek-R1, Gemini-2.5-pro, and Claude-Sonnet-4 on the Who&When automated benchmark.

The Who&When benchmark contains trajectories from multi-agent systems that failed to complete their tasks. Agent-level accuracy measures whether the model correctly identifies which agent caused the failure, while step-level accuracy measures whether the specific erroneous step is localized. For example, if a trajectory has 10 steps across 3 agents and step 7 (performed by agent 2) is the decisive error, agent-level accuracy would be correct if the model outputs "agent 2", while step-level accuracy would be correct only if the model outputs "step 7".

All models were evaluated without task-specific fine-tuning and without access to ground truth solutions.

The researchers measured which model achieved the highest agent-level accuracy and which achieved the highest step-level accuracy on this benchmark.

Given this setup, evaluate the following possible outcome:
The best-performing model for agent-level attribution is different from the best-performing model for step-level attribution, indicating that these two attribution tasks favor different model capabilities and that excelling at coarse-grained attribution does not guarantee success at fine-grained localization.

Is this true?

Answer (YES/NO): YES